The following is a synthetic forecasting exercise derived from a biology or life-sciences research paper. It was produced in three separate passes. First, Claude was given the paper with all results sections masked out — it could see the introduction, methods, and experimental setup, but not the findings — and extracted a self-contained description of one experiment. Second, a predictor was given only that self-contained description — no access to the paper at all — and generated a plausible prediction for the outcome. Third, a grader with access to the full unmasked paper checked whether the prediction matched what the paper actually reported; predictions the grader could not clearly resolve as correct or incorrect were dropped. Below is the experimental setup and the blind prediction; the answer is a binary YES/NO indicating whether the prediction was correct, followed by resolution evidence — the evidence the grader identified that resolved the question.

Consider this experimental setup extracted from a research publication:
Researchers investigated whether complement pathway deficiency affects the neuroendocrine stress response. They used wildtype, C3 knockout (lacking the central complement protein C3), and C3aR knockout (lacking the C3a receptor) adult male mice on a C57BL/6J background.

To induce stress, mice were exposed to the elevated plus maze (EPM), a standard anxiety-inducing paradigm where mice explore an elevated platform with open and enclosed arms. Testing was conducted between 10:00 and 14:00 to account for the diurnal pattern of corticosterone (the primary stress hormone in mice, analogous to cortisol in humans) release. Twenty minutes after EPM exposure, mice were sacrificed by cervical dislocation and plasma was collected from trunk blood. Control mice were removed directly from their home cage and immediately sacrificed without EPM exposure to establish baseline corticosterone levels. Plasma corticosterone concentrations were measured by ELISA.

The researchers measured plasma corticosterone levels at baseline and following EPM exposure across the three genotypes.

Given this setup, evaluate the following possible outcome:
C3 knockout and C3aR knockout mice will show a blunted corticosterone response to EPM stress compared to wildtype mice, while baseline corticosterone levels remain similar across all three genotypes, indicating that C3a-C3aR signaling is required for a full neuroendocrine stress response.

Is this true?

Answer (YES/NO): NO